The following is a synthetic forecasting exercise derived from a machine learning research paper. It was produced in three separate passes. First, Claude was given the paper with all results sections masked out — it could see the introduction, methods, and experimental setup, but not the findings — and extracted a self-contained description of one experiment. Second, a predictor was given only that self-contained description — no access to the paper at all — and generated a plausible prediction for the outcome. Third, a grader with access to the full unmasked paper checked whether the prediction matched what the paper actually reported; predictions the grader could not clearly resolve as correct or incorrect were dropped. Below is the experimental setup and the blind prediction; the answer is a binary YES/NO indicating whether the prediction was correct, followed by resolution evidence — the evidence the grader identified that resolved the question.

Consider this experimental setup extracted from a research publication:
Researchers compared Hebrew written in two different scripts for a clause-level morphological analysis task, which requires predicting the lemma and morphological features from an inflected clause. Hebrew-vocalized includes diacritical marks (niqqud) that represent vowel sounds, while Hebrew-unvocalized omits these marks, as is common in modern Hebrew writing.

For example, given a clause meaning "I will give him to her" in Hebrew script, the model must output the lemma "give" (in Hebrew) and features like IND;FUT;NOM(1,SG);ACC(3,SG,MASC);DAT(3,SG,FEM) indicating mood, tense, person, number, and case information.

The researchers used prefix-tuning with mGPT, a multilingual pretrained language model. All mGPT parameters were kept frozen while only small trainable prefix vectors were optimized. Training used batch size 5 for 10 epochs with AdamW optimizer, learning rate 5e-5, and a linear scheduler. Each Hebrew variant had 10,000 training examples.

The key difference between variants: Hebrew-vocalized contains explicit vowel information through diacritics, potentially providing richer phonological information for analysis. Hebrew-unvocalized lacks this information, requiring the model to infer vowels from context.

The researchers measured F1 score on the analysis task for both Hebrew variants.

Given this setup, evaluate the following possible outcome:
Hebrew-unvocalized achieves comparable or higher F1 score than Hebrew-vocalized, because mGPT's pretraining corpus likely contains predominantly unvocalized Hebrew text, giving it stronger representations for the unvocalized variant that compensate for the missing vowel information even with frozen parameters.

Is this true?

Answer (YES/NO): NO